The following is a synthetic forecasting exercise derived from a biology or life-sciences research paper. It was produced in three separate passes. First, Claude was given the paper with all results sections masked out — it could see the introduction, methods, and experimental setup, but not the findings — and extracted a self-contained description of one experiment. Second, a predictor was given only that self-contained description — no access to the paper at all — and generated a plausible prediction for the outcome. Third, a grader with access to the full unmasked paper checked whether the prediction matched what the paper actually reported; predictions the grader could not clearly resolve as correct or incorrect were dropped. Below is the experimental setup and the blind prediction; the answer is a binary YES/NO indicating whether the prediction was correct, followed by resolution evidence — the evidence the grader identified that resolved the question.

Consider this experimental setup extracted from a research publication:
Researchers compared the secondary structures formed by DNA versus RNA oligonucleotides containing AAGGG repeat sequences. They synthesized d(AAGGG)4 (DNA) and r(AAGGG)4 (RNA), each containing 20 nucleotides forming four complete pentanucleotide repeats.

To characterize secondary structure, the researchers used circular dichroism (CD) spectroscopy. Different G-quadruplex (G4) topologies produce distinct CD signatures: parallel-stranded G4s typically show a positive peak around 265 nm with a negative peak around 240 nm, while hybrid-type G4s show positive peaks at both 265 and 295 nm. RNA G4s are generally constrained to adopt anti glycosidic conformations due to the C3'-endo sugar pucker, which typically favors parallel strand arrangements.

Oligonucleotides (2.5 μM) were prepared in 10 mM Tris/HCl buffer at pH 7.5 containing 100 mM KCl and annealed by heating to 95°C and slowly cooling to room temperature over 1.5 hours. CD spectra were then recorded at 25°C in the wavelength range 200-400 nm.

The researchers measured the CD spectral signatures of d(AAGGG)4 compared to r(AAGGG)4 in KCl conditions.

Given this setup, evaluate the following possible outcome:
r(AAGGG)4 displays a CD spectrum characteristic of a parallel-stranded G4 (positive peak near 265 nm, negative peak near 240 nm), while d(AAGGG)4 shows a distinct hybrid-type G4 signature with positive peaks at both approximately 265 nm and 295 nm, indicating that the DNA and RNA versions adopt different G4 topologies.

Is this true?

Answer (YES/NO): YES